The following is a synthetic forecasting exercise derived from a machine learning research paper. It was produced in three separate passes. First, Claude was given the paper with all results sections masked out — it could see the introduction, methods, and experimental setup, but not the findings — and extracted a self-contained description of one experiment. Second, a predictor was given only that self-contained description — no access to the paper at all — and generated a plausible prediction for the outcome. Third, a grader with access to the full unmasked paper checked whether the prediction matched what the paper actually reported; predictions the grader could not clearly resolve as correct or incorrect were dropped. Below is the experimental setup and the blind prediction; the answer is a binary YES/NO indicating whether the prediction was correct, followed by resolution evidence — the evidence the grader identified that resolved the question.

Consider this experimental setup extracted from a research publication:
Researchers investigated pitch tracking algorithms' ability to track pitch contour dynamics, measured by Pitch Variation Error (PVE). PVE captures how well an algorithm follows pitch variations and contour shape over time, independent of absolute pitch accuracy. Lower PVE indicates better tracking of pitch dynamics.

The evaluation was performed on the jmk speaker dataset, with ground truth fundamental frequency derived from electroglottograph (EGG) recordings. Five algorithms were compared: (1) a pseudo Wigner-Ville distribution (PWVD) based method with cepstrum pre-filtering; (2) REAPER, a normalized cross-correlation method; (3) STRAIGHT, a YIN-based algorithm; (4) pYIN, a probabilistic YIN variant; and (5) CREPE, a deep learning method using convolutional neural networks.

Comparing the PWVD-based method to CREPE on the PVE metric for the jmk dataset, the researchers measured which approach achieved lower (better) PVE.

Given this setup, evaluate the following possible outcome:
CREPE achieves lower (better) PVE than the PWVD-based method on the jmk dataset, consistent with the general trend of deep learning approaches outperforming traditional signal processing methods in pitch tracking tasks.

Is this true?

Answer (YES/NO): YES